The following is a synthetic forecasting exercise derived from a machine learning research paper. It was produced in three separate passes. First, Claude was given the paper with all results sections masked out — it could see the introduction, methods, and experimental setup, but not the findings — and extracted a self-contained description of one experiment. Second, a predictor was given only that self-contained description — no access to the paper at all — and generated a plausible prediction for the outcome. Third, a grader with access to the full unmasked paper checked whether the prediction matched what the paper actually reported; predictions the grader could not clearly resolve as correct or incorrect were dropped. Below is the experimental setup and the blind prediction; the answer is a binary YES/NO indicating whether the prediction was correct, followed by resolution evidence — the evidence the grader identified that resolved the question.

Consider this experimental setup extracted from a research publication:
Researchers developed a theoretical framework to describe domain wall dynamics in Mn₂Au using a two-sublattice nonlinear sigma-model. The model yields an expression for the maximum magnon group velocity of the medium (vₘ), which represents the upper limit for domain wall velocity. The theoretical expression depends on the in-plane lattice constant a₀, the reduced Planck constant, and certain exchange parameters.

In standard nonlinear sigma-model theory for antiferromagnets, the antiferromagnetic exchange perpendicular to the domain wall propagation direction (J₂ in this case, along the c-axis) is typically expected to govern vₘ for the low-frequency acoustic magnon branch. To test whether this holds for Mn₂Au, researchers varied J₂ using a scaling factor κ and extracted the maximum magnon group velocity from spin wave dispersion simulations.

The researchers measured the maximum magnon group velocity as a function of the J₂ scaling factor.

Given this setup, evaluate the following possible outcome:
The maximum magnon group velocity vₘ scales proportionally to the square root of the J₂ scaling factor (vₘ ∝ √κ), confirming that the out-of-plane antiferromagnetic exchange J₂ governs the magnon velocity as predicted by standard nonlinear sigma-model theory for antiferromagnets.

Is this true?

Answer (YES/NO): NO